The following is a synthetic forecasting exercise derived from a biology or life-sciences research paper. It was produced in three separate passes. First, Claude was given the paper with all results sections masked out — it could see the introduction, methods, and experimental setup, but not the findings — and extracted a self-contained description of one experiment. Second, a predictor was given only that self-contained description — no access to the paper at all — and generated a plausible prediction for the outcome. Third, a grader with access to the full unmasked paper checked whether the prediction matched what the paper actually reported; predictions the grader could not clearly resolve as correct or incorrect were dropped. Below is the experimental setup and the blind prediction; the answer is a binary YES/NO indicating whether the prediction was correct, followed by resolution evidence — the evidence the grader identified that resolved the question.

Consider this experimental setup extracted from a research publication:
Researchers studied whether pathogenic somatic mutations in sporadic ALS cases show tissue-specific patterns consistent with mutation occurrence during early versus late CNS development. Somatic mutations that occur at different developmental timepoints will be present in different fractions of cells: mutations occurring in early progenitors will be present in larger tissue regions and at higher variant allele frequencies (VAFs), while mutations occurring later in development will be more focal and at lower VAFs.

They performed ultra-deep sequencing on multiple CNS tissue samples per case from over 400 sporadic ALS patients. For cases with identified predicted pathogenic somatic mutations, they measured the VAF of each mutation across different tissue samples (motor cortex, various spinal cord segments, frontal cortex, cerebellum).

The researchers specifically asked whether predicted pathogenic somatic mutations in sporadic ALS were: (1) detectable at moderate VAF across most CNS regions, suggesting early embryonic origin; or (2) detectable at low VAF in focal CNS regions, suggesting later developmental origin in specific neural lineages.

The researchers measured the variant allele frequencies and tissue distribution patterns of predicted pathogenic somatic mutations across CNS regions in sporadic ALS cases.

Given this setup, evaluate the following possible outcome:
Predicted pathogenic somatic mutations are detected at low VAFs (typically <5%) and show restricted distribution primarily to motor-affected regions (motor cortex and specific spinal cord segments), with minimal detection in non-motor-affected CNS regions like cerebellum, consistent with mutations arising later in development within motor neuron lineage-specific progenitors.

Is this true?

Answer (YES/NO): YES